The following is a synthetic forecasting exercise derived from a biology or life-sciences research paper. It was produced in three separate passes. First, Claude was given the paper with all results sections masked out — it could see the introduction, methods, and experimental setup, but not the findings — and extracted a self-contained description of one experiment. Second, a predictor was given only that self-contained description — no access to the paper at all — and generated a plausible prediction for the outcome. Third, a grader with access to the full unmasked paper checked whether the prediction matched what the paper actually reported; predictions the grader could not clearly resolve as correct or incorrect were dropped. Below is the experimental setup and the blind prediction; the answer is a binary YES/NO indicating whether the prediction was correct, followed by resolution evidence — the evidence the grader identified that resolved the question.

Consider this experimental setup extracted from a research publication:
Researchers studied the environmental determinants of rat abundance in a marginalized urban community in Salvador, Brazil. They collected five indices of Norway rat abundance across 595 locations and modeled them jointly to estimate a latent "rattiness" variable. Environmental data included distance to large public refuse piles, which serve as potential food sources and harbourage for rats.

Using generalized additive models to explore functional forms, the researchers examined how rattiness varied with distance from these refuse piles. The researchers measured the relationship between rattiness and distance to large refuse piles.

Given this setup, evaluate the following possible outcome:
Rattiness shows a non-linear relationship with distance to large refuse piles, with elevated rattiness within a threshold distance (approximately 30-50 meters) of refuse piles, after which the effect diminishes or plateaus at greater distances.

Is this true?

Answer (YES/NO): YES